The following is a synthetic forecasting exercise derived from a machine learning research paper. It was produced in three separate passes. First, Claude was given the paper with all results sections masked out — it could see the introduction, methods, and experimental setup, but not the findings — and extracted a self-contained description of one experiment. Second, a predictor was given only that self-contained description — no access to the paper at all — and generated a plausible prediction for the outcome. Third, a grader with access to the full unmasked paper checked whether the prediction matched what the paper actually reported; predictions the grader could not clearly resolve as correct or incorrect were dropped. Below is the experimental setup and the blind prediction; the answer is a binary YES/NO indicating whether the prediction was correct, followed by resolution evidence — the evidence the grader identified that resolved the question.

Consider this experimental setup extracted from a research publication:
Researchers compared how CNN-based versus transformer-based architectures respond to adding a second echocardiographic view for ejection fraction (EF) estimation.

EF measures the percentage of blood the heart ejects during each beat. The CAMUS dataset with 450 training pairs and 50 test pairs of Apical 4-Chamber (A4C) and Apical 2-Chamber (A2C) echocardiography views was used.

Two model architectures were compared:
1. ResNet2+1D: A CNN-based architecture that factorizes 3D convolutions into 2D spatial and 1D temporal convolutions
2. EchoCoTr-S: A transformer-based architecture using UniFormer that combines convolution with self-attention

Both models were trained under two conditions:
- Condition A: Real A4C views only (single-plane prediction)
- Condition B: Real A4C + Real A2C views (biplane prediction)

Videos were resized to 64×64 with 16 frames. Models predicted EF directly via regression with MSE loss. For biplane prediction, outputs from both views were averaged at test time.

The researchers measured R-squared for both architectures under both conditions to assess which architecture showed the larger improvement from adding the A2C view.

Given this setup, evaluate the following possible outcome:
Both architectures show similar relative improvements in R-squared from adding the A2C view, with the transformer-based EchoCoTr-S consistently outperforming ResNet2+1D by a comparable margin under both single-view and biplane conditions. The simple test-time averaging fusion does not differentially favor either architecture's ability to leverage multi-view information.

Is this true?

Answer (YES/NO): NO